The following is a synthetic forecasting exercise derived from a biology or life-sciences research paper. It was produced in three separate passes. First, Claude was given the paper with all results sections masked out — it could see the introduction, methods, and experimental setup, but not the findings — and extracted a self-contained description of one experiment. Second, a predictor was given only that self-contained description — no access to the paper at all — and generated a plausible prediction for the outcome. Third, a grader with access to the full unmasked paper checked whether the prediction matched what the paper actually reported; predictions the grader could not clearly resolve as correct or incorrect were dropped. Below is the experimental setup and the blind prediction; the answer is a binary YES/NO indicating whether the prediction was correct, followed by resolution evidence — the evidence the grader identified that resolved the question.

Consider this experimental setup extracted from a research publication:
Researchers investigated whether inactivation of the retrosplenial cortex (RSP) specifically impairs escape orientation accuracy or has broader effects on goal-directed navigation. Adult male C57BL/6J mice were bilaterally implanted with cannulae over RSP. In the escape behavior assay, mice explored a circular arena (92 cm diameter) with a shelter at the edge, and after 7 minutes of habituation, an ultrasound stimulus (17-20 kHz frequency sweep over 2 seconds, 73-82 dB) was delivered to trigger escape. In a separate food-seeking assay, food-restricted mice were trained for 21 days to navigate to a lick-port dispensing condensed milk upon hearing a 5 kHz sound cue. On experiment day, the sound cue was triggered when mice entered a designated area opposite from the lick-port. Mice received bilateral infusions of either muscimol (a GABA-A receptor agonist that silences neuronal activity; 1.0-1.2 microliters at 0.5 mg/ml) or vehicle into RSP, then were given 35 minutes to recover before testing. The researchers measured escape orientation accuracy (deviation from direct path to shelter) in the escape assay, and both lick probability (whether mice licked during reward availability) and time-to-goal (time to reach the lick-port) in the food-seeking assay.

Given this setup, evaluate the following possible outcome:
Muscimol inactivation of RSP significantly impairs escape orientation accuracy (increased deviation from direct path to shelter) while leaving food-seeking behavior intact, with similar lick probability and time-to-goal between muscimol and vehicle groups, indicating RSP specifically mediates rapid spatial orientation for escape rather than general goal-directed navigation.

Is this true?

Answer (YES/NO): YES